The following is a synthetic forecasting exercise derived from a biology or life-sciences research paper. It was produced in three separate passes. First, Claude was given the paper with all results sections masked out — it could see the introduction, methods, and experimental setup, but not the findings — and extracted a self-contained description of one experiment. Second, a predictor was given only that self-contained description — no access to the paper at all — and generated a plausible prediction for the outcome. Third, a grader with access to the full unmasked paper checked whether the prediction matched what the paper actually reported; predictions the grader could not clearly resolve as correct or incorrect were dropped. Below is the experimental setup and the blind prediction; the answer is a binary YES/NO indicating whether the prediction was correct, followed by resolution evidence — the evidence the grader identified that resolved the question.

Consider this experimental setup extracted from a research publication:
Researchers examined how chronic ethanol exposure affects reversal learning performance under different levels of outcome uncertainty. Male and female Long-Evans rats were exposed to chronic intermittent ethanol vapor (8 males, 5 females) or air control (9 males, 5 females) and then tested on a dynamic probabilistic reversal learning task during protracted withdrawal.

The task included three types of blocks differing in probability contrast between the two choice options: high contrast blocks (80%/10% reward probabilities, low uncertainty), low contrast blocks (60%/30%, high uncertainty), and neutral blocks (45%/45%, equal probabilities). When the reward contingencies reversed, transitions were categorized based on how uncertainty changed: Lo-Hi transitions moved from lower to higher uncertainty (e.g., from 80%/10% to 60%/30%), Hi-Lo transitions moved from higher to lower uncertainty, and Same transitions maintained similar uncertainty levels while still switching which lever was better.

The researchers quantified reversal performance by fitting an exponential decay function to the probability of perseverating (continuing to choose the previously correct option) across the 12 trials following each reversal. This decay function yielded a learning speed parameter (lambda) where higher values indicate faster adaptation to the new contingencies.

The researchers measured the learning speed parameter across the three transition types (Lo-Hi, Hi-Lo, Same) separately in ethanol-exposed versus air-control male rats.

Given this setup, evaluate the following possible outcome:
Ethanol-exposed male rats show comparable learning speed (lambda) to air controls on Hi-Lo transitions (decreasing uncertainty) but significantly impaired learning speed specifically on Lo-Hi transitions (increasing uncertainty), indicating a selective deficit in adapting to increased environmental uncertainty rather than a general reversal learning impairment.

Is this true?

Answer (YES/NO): YES